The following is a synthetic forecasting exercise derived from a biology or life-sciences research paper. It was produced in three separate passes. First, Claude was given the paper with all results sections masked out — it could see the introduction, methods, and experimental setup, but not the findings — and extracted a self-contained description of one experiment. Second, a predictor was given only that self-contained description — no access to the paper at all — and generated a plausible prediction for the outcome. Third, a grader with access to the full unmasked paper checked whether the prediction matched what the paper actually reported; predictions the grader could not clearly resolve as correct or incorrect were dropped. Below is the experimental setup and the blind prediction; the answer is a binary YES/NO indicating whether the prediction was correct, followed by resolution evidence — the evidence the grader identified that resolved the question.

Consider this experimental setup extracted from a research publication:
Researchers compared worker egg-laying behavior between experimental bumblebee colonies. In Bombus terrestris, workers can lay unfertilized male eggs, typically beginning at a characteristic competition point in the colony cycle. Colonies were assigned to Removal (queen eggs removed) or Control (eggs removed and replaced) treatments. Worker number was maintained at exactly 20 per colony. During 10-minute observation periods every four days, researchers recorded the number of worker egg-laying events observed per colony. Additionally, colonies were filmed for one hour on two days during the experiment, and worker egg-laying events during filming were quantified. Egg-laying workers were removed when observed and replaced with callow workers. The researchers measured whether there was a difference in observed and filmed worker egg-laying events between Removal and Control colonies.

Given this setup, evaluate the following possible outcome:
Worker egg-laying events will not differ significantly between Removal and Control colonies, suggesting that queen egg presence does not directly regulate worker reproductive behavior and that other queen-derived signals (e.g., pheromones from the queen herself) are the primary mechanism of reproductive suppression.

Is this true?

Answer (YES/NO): NO